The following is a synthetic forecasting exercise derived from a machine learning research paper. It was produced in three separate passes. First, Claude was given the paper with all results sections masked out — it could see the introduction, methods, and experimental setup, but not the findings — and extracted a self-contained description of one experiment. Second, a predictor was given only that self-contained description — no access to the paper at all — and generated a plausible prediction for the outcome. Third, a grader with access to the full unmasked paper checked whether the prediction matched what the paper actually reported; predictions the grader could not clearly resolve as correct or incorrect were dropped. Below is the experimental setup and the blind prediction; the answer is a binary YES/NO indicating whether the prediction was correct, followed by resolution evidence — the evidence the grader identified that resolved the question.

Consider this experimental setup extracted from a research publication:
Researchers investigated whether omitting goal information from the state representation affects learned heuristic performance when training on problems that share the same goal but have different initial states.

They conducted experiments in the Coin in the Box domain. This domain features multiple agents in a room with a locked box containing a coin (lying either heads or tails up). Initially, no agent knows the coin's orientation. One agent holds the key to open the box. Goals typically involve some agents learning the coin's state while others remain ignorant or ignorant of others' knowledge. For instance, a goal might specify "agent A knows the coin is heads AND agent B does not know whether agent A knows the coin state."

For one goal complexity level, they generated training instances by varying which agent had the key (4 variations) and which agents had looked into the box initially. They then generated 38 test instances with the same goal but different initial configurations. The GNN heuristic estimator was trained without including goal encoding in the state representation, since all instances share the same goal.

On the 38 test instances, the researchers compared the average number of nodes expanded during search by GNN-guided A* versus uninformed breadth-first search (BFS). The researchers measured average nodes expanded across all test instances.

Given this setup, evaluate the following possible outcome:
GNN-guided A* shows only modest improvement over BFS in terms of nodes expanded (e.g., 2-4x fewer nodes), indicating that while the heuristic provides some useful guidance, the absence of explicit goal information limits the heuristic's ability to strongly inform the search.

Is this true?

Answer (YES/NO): NO